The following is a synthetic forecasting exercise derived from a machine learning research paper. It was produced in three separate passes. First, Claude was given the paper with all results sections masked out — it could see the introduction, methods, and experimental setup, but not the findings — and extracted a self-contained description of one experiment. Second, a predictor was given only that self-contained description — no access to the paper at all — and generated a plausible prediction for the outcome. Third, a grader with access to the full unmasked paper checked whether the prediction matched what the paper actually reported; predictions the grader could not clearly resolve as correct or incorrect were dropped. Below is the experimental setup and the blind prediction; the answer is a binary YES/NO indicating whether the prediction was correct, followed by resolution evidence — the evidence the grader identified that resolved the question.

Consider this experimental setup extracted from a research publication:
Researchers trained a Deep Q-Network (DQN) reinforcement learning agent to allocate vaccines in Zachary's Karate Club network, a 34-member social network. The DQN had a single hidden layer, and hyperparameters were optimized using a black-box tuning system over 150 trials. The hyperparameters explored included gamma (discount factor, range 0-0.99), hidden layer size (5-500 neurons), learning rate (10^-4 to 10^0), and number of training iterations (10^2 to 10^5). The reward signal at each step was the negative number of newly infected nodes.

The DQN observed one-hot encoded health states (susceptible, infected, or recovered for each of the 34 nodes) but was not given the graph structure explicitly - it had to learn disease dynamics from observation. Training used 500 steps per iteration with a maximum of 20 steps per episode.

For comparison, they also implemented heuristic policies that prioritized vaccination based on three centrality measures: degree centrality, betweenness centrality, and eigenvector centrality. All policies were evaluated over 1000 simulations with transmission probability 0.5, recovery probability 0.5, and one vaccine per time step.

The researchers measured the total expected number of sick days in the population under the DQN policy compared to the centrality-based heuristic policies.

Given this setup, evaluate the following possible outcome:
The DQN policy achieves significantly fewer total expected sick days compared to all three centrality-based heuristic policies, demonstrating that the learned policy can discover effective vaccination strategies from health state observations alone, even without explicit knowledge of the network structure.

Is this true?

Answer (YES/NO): NO